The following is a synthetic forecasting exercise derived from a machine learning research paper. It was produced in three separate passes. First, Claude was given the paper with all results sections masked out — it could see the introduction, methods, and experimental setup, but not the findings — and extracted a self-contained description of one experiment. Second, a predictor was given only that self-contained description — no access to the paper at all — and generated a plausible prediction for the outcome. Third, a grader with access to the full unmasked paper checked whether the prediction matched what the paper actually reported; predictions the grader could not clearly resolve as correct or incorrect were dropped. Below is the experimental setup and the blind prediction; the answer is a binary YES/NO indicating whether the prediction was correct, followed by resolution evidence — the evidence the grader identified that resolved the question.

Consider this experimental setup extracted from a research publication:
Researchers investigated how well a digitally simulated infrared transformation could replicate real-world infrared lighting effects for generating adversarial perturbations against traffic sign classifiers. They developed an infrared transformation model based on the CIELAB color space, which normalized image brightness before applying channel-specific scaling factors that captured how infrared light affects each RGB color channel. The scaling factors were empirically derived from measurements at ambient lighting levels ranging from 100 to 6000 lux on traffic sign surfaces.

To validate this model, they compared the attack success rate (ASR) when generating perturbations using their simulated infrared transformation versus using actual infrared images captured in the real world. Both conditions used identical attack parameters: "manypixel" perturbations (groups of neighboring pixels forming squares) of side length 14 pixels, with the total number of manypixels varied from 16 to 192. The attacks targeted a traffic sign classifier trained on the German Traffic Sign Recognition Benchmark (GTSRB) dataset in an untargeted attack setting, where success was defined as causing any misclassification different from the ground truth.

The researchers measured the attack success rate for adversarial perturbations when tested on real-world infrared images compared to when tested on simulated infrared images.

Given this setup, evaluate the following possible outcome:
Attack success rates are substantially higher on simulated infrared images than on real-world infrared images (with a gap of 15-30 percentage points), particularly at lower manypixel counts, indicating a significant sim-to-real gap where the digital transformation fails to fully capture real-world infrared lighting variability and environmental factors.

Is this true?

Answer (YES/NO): NO